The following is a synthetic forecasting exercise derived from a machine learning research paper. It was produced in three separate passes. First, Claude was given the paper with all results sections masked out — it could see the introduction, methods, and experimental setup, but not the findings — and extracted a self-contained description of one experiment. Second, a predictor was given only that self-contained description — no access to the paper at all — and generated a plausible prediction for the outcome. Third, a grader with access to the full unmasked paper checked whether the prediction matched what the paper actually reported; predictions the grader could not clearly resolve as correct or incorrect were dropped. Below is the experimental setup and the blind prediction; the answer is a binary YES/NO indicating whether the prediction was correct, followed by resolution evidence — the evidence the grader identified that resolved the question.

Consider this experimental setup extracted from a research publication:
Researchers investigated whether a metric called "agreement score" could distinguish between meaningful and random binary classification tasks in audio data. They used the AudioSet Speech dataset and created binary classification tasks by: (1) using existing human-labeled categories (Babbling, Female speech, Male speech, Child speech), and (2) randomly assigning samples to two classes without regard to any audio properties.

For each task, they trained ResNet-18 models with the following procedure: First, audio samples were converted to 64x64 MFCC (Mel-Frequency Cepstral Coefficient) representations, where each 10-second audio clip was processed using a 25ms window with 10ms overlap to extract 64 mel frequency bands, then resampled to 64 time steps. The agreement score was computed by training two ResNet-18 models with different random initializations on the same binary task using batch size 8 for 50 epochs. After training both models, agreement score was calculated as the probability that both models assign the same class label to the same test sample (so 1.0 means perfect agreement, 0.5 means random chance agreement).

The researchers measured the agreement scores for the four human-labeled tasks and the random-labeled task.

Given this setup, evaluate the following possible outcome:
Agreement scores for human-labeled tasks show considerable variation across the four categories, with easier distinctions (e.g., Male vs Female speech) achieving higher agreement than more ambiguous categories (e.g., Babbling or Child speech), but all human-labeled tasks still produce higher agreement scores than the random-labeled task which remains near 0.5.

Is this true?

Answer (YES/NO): NO